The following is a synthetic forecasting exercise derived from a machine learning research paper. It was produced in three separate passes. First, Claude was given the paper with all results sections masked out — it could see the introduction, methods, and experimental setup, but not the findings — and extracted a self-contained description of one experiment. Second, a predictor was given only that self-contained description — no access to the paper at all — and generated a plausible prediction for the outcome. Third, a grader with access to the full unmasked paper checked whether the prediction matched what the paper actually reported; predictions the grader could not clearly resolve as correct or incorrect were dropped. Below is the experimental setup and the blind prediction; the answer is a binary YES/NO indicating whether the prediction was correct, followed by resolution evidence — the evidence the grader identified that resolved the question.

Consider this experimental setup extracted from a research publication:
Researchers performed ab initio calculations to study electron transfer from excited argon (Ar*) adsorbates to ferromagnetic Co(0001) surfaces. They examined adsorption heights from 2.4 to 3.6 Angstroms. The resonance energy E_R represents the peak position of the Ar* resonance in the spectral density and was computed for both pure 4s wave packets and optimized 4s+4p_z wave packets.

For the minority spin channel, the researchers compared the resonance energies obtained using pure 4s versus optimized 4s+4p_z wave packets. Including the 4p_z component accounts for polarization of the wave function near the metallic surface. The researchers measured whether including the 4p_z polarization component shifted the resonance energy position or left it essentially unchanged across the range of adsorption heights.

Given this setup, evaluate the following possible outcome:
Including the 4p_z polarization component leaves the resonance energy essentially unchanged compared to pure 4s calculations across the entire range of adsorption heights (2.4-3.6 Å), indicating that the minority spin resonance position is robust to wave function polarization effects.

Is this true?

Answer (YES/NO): YES